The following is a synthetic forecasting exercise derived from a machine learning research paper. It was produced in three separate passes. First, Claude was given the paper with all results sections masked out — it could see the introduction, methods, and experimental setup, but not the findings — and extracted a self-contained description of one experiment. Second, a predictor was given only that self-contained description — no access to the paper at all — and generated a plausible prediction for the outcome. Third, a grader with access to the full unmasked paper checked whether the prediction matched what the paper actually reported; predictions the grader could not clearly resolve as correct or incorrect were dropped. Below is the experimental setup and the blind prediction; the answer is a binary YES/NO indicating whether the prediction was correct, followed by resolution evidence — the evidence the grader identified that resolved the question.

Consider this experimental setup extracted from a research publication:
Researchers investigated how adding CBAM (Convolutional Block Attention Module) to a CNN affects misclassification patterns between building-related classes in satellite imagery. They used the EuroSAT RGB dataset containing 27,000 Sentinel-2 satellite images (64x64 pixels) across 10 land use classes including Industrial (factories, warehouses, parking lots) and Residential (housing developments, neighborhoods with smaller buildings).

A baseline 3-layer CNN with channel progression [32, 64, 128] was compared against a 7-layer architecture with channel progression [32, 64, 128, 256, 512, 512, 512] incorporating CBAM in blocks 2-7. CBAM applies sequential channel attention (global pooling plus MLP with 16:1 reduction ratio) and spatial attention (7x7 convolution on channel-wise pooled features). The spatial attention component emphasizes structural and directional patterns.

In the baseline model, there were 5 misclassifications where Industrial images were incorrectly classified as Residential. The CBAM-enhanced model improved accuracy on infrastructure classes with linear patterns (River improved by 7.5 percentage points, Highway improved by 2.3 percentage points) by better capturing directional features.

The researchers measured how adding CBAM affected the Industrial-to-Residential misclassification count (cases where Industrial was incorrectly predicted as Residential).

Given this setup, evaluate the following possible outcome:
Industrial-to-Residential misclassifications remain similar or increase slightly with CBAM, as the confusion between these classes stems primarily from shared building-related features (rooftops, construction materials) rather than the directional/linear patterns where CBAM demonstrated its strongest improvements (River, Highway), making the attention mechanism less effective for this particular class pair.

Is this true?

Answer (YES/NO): NO